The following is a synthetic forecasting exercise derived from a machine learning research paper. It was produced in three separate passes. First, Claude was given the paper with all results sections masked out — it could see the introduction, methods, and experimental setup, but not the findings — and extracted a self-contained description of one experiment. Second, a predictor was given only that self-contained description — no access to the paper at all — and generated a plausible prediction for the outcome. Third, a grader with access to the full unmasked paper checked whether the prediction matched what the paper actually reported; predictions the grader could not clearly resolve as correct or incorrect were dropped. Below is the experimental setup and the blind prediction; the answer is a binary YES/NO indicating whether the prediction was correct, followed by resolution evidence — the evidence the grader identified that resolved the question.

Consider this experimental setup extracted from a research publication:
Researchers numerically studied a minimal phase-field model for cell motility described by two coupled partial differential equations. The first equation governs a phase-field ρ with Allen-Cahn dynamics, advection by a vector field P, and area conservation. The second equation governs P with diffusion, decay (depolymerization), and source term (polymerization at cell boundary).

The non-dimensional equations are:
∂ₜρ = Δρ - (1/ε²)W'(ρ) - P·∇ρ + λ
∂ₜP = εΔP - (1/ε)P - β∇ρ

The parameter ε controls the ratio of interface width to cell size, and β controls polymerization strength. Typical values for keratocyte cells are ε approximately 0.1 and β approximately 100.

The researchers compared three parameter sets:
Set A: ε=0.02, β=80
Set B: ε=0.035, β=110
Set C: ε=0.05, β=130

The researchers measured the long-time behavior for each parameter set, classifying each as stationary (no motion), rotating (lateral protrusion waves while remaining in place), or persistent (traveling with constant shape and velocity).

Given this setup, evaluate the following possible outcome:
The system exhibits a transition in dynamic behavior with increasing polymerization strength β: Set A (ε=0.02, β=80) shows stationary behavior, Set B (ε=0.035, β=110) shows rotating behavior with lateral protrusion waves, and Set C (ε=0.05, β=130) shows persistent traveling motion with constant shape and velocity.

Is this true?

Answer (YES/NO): YES